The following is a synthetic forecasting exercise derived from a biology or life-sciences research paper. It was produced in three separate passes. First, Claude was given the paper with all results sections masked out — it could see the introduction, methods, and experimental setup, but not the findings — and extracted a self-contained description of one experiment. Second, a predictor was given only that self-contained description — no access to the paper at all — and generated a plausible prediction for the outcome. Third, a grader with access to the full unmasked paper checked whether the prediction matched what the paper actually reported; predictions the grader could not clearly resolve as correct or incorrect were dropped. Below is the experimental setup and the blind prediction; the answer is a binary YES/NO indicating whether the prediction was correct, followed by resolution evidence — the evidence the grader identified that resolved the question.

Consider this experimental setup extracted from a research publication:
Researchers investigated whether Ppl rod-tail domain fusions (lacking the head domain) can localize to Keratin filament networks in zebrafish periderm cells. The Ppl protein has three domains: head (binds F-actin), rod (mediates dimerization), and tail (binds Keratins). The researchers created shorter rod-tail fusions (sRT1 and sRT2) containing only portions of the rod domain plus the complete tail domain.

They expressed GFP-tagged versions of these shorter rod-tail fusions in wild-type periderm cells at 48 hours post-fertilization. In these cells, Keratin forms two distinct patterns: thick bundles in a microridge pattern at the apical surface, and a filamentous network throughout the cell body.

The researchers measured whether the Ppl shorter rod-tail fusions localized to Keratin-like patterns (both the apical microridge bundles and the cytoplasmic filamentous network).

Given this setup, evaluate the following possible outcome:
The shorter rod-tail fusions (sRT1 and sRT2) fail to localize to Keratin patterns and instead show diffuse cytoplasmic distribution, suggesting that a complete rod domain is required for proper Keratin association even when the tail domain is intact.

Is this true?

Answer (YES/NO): NO